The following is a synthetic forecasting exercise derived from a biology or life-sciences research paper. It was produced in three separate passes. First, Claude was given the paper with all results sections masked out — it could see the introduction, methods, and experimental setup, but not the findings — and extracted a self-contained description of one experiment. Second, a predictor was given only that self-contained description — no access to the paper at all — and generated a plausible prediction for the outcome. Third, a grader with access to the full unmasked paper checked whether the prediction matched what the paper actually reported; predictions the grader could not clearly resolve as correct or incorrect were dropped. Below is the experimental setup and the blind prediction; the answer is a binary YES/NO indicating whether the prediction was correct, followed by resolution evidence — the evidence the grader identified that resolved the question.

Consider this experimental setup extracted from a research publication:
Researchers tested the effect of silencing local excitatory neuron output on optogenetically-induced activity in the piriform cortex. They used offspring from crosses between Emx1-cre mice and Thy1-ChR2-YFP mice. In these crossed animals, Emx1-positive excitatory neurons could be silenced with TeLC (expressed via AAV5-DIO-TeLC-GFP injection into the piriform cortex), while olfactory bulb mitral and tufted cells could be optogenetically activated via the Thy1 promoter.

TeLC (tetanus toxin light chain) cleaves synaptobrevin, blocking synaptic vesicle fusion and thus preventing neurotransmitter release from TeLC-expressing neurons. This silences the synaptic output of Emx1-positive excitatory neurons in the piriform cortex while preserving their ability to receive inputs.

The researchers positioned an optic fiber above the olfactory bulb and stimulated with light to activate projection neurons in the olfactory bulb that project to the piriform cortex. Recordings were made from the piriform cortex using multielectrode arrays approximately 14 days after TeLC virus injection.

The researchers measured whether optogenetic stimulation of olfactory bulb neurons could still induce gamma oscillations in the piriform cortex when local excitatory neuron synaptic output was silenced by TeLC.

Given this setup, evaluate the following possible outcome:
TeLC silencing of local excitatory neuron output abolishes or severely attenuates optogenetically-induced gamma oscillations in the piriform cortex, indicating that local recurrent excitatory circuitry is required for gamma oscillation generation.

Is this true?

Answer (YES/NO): YES